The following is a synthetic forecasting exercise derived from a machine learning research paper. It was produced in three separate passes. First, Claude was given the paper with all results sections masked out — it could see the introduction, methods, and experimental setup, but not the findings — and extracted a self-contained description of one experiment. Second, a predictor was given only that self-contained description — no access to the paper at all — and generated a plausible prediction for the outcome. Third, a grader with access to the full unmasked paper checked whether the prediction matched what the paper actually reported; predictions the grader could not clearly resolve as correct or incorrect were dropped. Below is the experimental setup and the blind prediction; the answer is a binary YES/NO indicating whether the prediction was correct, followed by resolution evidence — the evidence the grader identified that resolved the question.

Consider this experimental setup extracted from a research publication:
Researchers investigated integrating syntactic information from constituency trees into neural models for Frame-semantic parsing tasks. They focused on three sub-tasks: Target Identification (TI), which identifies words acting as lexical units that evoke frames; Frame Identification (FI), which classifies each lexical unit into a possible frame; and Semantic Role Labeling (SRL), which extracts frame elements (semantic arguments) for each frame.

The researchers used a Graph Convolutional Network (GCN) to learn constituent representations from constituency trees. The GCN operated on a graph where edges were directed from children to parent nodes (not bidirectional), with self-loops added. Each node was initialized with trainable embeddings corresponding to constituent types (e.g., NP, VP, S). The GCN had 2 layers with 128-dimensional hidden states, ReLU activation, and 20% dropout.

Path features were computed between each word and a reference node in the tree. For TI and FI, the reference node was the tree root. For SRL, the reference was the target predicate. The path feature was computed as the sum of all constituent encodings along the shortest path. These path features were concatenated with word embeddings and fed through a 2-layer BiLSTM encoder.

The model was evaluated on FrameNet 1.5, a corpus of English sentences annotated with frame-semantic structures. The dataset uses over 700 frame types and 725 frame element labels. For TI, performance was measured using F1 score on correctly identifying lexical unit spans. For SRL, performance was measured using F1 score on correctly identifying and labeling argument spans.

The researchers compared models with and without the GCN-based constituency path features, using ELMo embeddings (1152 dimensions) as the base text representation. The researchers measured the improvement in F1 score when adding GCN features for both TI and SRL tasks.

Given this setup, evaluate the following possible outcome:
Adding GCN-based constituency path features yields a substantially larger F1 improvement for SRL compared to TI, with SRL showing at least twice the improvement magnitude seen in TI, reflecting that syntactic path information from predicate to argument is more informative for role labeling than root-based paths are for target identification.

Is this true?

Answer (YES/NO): YES